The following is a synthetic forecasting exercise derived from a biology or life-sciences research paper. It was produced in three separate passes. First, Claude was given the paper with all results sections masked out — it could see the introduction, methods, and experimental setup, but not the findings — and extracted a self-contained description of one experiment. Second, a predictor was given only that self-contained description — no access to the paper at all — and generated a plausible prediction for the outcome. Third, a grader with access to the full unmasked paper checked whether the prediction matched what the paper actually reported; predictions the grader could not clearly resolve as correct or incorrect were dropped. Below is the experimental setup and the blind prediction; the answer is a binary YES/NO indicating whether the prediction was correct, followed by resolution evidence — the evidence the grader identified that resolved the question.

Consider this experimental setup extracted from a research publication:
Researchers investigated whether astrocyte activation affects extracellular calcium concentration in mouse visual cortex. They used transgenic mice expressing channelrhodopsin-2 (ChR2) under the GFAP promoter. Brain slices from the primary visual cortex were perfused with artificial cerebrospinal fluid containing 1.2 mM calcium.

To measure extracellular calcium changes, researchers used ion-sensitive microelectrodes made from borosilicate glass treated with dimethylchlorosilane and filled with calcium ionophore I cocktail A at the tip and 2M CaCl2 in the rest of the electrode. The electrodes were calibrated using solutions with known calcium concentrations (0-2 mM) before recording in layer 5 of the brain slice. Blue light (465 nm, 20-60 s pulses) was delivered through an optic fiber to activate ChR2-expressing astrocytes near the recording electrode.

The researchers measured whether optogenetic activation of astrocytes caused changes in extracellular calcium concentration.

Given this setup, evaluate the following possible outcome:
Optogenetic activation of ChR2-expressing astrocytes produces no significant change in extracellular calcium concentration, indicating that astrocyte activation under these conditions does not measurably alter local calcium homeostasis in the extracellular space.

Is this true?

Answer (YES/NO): NO